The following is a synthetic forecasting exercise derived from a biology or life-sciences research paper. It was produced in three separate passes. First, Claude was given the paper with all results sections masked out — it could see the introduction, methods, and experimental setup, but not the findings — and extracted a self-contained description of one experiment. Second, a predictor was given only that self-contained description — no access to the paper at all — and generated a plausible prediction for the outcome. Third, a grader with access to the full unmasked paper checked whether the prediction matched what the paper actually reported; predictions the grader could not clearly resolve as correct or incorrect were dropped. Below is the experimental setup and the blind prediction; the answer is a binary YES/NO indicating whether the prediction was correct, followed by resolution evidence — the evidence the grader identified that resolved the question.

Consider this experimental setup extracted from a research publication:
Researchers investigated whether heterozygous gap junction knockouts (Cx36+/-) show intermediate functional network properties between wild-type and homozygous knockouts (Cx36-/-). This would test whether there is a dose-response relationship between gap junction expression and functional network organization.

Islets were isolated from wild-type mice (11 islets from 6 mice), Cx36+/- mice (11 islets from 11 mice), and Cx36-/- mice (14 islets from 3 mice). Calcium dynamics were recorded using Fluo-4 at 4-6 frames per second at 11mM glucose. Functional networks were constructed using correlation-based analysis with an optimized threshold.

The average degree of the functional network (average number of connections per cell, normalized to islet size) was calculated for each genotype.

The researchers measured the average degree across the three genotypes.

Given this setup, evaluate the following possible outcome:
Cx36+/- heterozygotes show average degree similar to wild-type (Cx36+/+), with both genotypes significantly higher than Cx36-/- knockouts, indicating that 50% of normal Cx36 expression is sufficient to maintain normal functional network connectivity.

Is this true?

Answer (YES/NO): NO